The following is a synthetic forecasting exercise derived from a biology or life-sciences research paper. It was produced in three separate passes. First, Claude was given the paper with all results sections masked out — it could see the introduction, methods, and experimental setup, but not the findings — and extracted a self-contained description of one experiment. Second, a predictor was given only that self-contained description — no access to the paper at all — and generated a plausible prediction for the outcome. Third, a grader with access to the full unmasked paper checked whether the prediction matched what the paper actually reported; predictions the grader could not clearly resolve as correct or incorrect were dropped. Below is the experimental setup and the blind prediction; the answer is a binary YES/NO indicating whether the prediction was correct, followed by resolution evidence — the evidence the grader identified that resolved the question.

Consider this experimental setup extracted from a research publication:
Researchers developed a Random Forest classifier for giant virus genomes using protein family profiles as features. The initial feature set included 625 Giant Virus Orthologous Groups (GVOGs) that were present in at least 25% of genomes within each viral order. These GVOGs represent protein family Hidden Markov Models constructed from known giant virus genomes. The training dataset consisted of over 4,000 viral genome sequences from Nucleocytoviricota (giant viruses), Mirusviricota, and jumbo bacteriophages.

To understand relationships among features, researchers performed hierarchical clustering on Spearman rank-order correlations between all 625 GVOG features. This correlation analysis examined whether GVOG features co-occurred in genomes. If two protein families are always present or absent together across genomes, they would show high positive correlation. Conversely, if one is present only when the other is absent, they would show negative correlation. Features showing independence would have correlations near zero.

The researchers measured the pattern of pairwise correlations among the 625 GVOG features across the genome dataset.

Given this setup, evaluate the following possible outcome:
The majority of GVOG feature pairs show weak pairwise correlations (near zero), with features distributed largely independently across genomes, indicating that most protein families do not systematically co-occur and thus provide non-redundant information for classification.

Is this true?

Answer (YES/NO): NO